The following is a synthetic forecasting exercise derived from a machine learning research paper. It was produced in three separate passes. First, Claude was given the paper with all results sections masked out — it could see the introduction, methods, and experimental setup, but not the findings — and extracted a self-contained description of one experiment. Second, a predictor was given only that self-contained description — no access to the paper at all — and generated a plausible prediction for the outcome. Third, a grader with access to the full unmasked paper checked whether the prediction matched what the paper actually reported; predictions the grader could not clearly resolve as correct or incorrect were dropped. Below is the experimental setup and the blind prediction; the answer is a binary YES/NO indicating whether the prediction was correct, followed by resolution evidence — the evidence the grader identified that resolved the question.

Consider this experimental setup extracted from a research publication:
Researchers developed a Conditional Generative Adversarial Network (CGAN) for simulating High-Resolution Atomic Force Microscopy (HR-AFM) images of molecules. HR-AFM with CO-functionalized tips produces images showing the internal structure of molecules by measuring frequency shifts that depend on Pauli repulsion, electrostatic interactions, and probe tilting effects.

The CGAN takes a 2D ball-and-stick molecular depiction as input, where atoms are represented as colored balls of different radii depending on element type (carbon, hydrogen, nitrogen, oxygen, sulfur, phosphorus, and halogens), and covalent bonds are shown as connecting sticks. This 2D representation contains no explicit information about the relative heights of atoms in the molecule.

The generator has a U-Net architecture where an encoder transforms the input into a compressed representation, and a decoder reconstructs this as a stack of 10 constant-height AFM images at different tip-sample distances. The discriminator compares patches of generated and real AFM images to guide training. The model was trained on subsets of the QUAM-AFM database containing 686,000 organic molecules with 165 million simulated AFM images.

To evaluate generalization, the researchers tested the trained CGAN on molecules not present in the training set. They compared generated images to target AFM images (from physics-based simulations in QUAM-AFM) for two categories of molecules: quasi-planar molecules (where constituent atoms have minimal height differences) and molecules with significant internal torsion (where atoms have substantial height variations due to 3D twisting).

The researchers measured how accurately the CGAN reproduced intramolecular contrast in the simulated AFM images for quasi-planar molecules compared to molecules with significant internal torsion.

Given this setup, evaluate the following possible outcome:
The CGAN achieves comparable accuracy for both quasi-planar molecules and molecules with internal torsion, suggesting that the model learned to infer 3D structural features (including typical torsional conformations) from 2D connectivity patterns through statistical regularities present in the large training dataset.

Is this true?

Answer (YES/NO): NO